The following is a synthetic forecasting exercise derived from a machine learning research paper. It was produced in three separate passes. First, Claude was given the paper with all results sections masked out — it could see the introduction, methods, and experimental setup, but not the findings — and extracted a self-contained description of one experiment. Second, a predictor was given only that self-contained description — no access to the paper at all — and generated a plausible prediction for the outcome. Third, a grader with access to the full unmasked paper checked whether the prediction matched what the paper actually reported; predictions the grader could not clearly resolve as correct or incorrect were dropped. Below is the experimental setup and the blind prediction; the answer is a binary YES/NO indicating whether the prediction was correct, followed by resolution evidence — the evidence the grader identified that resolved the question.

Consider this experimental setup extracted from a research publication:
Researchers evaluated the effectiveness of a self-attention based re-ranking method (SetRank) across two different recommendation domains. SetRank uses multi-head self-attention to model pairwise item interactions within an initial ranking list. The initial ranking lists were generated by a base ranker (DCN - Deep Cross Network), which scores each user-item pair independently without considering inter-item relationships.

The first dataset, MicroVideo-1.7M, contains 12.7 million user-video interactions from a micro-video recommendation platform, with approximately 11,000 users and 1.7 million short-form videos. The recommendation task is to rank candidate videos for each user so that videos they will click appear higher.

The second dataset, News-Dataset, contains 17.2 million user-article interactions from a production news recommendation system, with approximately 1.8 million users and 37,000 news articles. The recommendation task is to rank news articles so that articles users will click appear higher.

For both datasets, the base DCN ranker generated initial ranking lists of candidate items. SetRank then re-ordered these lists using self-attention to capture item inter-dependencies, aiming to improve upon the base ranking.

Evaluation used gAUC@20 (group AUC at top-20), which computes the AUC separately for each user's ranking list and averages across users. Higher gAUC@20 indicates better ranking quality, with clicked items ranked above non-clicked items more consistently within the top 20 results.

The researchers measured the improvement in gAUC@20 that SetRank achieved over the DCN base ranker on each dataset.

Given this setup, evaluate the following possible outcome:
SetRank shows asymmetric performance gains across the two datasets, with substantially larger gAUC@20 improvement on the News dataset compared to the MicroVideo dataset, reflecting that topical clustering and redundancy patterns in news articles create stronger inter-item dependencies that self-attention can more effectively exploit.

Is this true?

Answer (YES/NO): NO